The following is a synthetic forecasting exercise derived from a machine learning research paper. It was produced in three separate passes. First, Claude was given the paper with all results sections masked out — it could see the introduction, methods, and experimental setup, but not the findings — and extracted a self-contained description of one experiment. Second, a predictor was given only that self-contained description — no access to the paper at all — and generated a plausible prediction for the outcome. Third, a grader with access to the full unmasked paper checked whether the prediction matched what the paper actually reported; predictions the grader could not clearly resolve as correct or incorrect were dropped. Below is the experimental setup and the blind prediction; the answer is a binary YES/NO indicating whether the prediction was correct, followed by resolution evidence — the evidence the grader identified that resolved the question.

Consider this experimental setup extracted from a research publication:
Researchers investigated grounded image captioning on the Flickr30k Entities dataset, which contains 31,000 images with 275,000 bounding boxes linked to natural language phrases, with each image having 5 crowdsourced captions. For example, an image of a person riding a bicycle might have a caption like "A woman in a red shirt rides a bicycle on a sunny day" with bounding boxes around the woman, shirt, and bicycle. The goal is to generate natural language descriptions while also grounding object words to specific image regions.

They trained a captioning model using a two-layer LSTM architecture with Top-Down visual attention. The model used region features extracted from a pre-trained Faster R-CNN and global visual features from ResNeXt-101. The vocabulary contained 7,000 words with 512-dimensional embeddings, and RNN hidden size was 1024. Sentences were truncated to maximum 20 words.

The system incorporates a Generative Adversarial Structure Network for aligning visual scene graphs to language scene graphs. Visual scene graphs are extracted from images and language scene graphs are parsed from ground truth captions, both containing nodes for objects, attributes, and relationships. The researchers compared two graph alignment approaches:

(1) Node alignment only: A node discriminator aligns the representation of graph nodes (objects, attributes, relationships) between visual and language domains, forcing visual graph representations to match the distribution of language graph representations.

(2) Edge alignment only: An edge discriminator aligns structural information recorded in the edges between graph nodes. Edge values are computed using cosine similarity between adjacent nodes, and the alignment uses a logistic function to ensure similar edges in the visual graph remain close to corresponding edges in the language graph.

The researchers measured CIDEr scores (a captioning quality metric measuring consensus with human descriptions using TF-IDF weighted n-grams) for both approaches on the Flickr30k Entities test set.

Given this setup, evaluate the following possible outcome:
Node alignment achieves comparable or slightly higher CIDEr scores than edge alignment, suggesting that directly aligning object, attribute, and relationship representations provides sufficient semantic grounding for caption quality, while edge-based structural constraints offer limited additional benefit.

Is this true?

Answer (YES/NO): YES